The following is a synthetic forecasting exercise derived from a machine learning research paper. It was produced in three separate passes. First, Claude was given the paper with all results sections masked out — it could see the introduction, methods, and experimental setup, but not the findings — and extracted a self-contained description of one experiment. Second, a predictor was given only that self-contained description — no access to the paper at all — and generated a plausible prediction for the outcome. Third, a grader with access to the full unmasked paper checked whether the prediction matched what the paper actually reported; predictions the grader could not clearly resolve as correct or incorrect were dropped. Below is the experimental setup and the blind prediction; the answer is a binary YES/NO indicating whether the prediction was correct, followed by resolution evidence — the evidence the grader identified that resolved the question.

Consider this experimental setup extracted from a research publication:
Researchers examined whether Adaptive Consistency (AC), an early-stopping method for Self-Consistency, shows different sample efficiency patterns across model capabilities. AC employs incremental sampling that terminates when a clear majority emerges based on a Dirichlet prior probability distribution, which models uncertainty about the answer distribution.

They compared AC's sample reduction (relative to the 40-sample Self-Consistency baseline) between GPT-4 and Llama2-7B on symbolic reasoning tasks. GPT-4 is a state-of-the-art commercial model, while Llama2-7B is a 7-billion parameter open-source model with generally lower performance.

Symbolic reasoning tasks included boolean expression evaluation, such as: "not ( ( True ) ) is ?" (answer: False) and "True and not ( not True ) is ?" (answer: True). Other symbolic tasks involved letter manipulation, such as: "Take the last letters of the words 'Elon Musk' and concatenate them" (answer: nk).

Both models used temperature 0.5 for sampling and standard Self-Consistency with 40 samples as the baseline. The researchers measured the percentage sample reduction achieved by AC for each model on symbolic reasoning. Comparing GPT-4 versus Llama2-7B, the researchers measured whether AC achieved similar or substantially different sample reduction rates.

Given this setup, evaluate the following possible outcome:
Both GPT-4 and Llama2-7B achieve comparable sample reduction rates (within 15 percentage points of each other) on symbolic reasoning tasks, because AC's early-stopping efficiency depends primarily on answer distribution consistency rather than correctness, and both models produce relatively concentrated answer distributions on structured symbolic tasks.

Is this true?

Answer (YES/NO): NO